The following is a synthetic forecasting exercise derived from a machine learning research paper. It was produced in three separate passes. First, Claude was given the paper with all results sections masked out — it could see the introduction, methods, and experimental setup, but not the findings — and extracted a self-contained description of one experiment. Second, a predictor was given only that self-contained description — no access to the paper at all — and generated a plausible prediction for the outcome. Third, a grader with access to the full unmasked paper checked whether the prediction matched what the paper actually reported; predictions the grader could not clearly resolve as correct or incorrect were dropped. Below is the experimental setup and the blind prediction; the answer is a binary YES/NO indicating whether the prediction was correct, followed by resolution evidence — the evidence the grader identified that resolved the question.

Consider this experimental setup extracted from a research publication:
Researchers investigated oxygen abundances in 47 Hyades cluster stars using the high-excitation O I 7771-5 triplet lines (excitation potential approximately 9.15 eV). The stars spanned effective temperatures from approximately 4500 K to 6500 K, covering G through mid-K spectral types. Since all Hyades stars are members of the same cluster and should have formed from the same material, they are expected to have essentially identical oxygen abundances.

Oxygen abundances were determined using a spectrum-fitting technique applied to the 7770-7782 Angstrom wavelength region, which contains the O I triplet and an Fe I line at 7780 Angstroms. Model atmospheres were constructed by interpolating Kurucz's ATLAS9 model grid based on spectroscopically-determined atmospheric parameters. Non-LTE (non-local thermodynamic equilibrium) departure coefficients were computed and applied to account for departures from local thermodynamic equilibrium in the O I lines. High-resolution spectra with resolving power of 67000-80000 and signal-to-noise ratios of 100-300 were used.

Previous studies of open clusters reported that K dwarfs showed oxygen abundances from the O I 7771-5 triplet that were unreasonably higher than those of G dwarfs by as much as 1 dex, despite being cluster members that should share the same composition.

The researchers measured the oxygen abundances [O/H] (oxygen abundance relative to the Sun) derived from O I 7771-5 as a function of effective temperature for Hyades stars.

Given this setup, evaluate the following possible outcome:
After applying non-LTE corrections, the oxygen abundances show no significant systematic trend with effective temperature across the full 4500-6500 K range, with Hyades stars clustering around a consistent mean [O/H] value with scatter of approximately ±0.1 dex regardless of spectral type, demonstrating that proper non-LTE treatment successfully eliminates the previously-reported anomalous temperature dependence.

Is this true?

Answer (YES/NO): YES